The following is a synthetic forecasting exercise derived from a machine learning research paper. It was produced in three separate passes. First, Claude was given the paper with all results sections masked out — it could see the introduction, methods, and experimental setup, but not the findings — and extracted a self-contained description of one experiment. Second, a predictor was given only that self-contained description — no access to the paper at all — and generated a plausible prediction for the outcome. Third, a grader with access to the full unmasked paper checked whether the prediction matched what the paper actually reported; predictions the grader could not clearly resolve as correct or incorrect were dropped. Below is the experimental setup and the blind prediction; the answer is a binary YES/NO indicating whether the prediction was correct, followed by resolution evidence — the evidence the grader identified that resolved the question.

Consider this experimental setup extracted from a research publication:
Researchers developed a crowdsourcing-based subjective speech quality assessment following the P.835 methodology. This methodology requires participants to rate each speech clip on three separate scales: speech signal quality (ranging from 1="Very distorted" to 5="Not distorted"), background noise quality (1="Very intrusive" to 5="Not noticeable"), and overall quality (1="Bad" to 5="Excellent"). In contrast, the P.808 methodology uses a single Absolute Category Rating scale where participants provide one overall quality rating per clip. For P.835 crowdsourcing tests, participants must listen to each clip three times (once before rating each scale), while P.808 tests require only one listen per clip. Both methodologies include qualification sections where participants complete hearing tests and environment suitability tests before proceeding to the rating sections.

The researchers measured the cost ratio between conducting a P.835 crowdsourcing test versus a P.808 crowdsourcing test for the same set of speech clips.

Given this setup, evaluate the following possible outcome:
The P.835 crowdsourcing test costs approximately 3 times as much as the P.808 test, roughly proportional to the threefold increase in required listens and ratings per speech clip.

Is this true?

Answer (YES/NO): NO